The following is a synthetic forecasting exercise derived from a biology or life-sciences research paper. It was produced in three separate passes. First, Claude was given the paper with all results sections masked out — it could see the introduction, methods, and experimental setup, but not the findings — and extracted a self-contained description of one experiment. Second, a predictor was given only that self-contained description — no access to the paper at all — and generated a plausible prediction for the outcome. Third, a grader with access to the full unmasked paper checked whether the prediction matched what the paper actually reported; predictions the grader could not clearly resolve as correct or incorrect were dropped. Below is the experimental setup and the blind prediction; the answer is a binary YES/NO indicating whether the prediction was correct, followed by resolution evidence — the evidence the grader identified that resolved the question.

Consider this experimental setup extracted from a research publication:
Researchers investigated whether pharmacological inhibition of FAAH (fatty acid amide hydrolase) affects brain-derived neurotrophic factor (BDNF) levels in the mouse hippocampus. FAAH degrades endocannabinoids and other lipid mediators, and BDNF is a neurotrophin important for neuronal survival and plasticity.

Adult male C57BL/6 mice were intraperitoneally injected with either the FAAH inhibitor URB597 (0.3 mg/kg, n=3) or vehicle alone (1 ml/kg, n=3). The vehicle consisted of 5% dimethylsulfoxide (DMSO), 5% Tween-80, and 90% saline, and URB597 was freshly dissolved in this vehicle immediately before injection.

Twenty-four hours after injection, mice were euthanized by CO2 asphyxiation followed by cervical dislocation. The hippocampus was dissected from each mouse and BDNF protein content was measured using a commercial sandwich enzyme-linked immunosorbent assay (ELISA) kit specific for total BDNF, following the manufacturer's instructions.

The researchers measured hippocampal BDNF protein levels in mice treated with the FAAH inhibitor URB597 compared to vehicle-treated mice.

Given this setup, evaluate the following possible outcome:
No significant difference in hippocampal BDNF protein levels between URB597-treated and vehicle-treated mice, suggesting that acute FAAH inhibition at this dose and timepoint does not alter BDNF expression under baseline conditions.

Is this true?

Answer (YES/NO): NO